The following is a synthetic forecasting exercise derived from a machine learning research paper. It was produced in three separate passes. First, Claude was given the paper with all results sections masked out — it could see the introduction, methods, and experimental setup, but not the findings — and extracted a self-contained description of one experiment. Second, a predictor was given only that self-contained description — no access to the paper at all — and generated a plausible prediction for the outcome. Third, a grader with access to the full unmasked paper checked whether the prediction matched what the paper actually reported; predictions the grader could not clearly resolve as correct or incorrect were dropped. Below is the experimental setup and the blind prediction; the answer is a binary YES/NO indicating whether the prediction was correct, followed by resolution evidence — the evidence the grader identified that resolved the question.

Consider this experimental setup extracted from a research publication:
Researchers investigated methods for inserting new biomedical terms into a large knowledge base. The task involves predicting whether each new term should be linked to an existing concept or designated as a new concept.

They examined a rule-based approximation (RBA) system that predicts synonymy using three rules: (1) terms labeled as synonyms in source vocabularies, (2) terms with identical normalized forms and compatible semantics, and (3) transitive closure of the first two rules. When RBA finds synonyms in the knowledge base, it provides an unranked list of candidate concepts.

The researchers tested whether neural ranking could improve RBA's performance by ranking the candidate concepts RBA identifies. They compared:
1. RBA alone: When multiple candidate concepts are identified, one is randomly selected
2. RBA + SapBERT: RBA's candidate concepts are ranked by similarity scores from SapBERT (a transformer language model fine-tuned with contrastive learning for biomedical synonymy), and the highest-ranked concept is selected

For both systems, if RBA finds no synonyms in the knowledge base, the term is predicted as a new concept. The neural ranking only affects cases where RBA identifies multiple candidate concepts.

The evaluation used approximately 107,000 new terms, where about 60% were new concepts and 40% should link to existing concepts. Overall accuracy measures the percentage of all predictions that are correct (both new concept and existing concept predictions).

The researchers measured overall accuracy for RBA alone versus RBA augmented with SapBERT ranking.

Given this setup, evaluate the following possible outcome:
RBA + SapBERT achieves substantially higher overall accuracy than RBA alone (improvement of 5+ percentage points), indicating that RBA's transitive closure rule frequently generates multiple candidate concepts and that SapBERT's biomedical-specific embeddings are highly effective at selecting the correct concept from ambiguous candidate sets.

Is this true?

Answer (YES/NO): YES